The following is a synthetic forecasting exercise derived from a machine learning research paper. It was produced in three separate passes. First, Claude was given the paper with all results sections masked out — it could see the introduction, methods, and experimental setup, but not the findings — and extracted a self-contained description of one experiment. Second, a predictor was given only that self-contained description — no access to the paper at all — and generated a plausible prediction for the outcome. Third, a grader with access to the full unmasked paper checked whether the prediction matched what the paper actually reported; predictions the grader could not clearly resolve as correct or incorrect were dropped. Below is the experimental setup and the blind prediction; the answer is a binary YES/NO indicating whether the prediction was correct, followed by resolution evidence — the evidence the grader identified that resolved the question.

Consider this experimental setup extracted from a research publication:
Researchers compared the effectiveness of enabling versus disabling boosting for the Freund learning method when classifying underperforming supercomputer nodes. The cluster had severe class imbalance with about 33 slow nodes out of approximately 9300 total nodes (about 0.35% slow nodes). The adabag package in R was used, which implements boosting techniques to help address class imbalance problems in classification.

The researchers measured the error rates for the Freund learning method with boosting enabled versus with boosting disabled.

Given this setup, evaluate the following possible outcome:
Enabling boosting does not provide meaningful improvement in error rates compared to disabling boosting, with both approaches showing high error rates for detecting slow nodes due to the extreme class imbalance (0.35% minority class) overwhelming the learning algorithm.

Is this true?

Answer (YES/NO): NO